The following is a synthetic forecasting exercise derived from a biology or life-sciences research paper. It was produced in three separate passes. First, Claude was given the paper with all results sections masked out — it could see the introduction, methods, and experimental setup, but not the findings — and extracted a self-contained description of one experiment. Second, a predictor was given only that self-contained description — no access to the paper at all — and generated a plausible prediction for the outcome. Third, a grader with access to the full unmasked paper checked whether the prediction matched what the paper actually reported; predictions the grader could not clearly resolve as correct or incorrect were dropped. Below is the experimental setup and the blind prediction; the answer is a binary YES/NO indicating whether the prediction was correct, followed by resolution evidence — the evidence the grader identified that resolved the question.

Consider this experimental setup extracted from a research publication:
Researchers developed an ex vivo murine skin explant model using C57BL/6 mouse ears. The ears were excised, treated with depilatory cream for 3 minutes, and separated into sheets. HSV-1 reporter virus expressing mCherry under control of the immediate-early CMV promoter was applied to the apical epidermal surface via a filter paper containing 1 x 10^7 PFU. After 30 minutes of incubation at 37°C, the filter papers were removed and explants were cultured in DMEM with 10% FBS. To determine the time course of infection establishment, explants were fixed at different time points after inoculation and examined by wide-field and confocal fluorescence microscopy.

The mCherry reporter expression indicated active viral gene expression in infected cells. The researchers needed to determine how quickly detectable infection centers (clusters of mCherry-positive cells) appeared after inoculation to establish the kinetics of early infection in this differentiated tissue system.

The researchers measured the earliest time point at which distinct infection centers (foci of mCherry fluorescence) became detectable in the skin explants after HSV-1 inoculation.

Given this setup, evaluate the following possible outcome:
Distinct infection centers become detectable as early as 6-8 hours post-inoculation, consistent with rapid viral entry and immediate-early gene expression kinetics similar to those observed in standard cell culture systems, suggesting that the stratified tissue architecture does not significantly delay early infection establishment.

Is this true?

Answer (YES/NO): NO